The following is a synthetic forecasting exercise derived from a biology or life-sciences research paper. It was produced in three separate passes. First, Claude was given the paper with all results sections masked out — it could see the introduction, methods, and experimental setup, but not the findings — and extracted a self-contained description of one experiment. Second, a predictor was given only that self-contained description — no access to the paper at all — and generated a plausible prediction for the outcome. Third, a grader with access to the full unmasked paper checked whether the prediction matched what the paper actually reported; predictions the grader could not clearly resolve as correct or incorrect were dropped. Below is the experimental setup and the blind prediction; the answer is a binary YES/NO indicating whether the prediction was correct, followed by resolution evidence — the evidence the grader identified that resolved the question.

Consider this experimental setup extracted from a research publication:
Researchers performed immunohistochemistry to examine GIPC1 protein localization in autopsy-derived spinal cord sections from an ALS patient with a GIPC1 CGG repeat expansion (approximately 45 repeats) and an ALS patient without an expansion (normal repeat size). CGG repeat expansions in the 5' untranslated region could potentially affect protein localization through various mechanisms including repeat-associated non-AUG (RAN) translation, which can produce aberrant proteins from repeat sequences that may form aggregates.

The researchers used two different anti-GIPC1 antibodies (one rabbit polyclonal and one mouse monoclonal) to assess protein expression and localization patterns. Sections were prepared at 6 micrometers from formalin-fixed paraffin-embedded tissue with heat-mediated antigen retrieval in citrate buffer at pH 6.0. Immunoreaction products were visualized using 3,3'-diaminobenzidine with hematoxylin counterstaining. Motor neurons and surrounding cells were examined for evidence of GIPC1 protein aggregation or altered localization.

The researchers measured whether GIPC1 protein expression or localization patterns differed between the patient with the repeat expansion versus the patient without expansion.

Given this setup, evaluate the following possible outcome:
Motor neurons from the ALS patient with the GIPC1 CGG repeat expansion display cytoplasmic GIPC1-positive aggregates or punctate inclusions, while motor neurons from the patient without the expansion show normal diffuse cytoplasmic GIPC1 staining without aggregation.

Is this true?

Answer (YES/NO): NO